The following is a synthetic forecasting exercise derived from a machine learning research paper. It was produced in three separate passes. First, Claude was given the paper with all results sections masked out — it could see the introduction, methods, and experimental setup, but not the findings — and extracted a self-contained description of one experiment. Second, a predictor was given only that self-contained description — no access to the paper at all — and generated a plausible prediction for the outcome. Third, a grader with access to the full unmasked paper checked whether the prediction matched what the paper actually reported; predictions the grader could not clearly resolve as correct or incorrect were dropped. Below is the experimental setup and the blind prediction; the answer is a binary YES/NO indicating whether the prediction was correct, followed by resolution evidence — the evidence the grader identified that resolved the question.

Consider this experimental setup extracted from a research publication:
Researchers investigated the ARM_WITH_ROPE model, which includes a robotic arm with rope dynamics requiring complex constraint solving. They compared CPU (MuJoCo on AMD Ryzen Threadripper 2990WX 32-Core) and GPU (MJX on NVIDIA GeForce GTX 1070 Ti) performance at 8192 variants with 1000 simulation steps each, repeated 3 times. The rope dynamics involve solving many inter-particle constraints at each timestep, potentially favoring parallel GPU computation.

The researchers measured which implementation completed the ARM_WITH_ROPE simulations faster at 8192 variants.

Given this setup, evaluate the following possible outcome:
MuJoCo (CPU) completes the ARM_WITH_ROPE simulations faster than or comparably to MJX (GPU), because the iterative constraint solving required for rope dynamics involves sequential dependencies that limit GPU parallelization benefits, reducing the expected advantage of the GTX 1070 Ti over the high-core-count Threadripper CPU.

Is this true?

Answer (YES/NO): YES